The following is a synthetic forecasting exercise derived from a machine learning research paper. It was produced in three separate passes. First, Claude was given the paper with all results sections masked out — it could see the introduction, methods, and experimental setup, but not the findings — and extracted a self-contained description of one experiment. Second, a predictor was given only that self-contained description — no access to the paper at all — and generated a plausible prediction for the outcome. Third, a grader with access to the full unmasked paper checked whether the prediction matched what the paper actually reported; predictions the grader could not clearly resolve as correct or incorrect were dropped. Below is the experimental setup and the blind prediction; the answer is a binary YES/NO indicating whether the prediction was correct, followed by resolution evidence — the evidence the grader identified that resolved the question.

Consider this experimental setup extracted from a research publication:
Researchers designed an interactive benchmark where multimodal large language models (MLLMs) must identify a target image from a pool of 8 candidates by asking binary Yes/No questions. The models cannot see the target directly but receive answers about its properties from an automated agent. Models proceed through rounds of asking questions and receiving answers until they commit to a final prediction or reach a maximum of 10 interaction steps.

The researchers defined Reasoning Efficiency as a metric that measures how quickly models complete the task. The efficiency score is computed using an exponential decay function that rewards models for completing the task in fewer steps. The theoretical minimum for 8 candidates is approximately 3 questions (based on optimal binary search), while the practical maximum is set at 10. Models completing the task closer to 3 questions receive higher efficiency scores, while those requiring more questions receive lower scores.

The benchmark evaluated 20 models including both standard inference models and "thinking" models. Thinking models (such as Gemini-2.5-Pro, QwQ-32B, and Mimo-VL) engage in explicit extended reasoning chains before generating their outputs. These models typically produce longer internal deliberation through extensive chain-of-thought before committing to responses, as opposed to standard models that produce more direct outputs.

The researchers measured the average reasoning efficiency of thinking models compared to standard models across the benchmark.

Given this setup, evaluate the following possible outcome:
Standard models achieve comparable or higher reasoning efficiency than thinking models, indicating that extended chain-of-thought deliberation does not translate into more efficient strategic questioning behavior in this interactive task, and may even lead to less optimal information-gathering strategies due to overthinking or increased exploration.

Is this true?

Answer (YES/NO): NO